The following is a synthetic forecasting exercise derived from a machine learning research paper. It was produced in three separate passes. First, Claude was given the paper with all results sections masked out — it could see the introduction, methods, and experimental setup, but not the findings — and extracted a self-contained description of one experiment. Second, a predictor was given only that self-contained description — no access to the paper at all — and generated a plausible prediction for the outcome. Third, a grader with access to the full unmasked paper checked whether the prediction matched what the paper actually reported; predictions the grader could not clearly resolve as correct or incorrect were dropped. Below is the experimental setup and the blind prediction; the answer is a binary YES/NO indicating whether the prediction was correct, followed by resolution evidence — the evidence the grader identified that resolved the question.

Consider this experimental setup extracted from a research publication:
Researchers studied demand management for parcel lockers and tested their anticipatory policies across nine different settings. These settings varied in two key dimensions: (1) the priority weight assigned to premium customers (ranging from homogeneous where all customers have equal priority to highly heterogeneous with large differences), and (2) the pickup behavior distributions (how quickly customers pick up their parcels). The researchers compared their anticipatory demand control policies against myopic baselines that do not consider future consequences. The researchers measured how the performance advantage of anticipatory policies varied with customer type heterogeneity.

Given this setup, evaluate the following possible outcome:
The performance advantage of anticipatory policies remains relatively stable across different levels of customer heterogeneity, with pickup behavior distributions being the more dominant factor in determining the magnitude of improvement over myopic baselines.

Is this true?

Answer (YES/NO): NO